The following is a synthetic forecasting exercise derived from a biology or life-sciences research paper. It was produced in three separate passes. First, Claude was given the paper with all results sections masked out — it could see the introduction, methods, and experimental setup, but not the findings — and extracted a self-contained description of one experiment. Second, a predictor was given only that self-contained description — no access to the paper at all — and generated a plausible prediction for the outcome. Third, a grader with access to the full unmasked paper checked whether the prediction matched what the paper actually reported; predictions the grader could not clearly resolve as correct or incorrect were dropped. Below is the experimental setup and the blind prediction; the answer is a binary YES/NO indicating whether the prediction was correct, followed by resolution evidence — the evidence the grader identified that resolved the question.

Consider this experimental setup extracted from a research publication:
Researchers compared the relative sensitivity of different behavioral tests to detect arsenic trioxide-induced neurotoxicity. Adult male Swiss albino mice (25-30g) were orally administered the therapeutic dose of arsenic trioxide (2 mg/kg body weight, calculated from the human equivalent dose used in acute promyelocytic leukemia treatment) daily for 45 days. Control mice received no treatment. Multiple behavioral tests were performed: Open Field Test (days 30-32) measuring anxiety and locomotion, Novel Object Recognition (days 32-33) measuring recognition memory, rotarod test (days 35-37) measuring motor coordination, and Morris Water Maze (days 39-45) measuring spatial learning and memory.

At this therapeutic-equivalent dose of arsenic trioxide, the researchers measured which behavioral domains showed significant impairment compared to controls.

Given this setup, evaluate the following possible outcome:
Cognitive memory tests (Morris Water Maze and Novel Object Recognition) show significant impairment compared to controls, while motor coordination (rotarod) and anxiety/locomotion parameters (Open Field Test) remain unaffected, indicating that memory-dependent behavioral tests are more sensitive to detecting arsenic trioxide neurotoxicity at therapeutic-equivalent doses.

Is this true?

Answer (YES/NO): NO